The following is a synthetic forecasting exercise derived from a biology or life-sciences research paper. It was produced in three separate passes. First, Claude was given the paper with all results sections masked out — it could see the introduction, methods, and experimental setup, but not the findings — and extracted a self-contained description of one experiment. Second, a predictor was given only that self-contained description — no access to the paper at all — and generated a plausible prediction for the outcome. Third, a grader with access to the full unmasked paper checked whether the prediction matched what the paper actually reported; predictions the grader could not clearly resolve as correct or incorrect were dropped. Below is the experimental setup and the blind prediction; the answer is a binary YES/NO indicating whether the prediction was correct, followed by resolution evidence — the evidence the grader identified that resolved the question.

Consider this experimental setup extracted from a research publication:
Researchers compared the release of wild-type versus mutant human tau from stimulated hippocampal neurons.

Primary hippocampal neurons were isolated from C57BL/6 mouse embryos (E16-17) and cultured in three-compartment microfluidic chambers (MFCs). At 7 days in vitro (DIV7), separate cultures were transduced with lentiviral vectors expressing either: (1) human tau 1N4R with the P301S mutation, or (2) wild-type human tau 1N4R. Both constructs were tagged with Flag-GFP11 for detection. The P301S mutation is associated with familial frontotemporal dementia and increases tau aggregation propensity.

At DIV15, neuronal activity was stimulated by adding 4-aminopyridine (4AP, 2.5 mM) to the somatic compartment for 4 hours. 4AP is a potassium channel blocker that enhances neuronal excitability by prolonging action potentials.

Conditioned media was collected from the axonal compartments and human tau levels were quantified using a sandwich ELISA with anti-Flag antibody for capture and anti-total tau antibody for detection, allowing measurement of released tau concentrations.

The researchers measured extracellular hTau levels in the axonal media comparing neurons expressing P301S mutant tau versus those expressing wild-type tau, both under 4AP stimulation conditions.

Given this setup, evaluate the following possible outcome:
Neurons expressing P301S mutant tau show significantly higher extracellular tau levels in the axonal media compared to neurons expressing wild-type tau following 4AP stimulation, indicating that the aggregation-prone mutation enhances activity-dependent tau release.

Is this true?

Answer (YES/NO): YES